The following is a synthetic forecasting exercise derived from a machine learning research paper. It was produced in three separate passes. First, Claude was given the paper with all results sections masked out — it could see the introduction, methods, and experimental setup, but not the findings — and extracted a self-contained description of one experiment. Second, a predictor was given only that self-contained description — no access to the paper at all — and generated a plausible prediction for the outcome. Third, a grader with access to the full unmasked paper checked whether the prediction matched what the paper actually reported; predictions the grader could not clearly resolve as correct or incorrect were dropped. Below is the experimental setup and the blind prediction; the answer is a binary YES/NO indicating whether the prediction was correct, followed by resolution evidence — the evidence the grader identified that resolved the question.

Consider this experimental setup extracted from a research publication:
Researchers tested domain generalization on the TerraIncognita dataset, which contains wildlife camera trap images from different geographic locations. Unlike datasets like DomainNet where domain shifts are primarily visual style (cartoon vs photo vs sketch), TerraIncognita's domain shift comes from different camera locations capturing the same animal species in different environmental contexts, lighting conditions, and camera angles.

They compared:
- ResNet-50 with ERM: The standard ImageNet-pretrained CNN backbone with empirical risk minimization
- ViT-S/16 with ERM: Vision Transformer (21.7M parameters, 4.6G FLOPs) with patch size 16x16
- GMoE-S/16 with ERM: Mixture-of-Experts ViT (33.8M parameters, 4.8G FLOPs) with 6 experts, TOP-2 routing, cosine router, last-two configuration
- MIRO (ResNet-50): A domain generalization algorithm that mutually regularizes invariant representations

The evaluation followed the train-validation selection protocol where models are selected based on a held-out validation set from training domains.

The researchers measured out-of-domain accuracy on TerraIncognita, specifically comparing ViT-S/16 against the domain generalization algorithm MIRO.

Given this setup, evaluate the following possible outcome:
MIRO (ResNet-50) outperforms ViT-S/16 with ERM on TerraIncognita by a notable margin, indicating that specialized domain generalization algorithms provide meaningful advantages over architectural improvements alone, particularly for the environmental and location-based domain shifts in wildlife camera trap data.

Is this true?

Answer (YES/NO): YES